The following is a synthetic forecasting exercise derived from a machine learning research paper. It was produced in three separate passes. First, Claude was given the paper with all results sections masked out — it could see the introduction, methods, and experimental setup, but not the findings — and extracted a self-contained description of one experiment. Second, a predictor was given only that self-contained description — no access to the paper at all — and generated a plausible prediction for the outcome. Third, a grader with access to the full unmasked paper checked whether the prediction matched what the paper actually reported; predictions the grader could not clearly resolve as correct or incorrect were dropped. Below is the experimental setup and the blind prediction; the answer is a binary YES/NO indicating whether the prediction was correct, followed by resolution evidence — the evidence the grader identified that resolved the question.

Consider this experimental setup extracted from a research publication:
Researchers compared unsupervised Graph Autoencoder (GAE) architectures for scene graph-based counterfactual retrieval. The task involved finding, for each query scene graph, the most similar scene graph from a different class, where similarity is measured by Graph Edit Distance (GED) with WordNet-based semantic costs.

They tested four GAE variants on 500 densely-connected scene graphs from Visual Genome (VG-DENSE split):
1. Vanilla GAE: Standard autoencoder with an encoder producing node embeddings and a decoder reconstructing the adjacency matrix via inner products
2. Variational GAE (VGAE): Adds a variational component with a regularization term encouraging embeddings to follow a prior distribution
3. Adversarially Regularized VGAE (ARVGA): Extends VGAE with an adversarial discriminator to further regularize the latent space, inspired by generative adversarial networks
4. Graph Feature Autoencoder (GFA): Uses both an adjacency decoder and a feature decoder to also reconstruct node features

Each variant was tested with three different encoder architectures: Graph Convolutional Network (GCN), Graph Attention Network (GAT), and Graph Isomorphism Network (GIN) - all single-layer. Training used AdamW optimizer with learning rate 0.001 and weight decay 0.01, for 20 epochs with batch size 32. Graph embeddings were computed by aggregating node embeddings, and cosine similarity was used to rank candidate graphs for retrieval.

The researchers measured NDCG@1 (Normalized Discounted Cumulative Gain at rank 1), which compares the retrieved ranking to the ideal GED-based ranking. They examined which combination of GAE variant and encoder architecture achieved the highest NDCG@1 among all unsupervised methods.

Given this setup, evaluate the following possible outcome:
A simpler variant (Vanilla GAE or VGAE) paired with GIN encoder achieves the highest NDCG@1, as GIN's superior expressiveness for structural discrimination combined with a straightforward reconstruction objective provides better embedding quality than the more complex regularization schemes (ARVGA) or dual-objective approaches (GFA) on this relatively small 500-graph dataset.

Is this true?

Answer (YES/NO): NO